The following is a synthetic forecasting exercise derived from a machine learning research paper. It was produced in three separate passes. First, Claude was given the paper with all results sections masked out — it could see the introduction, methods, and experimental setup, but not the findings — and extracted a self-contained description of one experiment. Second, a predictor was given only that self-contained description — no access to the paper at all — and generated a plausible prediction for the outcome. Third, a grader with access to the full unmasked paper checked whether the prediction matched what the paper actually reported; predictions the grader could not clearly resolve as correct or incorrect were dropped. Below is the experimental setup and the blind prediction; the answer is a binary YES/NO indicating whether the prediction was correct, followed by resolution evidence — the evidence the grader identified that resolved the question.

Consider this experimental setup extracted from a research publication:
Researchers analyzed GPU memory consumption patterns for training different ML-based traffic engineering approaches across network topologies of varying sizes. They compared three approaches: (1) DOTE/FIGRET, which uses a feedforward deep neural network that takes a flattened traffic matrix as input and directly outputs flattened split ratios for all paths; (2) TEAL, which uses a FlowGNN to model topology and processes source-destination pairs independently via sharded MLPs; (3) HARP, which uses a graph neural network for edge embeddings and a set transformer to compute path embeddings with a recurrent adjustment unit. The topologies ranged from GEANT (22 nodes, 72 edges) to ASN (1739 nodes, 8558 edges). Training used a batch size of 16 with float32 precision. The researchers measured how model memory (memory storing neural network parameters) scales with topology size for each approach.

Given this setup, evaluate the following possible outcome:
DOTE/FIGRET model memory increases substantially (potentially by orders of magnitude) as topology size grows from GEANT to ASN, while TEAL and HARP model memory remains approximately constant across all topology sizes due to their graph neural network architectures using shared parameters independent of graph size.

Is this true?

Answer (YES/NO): YES